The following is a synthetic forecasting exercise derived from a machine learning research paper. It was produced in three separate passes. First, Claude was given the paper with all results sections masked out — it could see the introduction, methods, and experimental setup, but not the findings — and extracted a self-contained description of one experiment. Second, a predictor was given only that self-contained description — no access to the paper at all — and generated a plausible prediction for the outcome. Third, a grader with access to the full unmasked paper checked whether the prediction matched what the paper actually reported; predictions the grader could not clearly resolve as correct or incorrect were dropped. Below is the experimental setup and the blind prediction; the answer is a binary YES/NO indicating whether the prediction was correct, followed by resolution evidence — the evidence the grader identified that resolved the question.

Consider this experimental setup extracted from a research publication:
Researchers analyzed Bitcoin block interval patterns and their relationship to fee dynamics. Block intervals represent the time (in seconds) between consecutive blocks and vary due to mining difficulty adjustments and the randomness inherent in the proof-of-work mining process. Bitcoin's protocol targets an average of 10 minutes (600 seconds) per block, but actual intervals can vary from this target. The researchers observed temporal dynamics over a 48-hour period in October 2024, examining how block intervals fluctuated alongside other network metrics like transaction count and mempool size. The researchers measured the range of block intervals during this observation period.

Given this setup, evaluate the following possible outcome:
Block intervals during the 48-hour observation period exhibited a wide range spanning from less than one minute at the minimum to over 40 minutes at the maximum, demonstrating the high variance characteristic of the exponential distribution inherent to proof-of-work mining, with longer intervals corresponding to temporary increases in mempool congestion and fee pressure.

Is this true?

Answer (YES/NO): NO